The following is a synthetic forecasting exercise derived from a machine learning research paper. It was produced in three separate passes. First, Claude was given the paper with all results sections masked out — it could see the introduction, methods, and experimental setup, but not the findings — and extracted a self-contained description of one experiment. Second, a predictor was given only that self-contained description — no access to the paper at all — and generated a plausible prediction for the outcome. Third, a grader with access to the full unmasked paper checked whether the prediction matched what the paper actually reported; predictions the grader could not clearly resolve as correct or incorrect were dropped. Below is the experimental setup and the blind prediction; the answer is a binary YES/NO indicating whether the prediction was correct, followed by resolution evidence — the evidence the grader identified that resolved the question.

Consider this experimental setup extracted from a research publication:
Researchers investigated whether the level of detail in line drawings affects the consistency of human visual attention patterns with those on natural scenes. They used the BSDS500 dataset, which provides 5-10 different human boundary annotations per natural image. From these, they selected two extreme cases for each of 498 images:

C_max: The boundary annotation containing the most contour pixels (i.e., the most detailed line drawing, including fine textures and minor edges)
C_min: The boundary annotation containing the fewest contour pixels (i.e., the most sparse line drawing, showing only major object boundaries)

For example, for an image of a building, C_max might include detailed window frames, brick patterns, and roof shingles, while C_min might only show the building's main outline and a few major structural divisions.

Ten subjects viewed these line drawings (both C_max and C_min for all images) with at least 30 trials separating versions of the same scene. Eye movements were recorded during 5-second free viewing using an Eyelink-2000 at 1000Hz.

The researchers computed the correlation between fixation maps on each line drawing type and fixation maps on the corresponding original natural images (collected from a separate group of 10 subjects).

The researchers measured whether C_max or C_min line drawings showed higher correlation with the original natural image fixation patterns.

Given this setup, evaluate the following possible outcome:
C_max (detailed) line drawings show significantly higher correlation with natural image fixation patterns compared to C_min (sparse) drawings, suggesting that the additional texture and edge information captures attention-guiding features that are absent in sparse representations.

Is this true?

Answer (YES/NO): NO